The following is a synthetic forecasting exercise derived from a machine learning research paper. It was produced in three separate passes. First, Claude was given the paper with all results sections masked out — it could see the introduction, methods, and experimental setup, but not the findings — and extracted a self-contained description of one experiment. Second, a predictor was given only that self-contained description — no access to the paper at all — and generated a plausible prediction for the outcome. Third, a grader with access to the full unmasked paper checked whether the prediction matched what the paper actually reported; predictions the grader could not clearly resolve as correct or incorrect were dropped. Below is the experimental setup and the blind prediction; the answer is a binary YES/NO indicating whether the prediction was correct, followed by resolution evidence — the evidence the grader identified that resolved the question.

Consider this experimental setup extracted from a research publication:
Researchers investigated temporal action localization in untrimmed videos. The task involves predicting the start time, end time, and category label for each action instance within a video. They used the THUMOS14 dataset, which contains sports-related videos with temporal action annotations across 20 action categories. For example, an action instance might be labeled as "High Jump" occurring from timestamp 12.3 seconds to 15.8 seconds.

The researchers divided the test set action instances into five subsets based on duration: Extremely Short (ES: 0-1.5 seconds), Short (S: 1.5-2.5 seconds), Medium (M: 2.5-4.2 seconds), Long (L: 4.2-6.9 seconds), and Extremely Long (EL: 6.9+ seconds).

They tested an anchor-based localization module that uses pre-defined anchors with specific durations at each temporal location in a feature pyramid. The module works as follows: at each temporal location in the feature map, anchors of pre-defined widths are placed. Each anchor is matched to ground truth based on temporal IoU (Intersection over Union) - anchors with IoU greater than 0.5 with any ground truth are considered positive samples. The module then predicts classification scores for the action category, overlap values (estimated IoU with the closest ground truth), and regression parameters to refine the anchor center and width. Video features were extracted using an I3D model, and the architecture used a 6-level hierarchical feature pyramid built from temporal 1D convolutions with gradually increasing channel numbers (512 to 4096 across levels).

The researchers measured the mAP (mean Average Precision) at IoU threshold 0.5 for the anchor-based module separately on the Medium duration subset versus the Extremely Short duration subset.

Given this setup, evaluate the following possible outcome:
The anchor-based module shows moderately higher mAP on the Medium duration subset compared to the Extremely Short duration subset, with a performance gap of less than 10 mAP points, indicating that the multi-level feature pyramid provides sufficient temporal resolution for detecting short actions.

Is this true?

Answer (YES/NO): NO